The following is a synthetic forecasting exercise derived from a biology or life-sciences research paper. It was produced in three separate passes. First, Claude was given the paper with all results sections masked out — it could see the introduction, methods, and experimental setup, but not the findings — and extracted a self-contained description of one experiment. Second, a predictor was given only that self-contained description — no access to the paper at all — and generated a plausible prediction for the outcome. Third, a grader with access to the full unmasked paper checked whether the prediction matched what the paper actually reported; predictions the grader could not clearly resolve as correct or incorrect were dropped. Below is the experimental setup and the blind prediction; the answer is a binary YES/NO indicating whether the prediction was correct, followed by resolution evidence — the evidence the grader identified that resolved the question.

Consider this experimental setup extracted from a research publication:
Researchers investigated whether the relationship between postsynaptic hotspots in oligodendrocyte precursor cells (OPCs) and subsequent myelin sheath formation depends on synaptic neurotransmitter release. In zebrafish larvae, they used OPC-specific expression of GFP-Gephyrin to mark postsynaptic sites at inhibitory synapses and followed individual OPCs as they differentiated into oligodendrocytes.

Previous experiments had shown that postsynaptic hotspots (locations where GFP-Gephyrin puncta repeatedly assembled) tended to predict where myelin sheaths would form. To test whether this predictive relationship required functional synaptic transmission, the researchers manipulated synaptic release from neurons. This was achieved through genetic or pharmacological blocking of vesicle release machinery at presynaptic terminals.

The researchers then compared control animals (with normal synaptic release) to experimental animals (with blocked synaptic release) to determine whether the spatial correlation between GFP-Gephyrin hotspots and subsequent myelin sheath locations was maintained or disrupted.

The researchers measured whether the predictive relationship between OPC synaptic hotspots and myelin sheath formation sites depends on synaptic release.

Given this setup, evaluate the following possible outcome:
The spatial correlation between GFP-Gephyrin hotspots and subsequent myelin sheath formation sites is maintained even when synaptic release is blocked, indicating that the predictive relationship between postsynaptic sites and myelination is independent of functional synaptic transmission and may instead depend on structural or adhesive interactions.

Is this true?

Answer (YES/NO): NO